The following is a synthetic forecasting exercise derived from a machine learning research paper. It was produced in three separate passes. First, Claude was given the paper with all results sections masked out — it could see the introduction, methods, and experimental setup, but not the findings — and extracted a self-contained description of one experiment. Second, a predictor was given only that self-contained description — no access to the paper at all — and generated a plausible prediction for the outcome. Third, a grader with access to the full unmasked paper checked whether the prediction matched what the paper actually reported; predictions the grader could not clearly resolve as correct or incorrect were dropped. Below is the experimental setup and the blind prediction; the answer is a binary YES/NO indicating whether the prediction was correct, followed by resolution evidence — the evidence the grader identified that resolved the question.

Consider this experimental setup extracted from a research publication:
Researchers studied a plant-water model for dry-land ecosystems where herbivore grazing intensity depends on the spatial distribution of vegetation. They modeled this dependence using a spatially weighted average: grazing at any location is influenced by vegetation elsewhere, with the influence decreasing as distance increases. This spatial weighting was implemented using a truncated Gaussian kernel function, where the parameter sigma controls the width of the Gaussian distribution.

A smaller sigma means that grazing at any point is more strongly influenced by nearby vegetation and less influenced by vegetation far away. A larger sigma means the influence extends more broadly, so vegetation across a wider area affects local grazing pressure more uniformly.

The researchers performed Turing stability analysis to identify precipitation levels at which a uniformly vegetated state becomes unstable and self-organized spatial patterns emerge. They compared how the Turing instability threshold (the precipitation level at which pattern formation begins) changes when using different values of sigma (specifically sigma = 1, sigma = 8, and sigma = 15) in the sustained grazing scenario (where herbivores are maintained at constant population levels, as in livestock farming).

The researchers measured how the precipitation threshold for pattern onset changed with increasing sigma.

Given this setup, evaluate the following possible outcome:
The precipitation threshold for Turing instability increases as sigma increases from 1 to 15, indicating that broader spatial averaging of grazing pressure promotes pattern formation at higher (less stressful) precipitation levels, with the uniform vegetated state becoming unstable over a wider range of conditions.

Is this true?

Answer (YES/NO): NO